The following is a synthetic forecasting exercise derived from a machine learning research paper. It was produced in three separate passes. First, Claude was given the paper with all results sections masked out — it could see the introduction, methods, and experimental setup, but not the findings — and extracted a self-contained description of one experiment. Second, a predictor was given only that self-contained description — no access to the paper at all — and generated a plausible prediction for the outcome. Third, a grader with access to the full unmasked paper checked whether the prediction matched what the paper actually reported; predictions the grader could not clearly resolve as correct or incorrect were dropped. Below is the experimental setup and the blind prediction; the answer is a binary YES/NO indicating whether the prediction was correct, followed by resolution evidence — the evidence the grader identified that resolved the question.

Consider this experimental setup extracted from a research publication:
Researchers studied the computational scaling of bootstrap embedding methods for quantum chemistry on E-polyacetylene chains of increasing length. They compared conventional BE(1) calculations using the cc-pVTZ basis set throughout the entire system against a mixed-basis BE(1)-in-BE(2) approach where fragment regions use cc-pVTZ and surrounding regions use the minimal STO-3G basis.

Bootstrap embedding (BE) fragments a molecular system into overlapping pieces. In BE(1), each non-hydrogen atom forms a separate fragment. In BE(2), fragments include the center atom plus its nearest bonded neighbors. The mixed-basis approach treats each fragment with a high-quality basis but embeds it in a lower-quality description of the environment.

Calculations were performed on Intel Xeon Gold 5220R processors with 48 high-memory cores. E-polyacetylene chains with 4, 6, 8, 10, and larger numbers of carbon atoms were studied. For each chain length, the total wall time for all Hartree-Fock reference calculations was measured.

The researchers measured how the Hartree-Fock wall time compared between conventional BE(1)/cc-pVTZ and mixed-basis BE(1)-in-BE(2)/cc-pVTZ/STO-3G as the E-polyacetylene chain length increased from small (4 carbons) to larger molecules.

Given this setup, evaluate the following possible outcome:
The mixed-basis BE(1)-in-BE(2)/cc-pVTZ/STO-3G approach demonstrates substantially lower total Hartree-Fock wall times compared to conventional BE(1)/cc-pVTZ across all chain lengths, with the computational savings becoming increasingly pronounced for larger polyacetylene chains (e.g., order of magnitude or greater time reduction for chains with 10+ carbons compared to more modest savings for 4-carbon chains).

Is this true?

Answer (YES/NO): NO